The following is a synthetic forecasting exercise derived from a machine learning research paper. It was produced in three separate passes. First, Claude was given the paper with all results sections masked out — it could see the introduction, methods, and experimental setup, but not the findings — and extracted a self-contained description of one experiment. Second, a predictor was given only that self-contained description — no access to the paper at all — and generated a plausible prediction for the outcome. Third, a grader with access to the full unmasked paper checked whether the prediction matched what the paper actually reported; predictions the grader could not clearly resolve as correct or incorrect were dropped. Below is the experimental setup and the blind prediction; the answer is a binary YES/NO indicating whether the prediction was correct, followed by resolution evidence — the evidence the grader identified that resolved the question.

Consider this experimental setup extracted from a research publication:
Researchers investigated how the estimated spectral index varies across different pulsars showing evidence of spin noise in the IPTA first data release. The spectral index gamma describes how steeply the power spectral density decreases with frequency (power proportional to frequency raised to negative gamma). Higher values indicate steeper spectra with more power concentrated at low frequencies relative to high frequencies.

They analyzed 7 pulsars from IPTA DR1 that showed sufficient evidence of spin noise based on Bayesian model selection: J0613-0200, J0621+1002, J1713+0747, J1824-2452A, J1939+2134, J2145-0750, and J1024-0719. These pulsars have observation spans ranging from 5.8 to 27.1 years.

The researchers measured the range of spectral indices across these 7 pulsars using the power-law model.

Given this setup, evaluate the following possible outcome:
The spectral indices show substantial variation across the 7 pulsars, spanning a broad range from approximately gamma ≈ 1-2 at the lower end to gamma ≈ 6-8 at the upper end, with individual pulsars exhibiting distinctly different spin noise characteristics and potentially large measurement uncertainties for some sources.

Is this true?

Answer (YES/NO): NO